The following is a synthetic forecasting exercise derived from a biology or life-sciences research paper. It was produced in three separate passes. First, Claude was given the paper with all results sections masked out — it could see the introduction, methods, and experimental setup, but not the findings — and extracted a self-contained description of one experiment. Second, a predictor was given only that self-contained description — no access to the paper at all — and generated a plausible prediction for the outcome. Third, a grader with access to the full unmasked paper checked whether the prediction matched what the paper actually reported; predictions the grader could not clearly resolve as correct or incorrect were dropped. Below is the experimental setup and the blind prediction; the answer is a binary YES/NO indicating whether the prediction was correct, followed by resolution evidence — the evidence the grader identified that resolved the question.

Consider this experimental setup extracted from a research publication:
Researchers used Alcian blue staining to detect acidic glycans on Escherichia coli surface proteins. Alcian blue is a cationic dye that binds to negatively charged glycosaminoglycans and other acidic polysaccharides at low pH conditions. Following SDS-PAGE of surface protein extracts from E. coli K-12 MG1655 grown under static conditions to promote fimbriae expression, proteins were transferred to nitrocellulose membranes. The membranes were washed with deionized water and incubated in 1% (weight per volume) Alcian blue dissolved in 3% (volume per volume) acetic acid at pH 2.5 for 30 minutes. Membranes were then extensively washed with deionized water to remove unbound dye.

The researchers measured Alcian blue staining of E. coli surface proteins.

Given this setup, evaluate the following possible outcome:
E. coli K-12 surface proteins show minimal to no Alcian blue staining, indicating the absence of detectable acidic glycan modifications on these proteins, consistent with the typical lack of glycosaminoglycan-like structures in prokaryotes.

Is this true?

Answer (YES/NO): NO